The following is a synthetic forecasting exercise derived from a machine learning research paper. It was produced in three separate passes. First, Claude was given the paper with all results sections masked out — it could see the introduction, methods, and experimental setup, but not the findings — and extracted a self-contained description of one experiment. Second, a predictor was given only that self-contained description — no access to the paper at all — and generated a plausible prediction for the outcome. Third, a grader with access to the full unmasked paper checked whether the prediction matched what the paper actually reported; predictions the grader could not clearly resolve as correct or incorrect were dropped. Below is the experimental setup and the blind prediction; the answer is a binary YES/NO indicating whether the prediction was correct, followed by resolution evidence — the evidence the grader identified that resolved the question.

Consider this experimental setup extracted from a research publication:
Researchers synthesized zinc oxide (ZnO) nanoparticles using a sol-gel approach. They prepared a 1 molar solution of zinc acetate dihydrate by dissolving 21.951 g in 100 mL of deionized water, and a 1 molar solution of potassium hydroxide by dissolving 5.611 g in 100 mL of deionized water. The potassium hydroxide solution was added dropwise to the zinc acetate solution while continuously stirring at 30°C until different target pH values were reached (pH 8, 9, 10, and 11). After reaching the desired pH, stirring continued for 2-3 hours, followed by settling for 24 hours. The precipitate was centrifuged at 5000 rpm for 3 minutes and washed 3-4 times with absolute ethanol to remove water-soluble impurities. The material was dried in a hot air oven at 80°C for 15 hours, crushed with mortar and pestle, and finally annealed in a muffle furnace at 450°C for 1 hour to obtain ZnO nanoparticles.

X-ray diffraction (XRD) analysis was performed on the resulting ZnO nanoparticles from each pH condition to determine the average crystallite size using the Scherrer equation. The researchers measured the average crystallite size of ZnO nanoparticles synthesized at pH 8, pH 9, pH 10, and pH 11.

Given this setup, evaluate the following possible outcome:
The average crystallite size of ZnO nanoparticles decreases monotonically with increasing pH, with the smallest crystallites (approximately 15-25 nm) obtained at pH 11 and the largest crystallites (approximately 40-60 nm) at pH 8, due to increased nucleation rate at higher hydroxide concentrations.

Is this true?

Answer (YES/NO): NO